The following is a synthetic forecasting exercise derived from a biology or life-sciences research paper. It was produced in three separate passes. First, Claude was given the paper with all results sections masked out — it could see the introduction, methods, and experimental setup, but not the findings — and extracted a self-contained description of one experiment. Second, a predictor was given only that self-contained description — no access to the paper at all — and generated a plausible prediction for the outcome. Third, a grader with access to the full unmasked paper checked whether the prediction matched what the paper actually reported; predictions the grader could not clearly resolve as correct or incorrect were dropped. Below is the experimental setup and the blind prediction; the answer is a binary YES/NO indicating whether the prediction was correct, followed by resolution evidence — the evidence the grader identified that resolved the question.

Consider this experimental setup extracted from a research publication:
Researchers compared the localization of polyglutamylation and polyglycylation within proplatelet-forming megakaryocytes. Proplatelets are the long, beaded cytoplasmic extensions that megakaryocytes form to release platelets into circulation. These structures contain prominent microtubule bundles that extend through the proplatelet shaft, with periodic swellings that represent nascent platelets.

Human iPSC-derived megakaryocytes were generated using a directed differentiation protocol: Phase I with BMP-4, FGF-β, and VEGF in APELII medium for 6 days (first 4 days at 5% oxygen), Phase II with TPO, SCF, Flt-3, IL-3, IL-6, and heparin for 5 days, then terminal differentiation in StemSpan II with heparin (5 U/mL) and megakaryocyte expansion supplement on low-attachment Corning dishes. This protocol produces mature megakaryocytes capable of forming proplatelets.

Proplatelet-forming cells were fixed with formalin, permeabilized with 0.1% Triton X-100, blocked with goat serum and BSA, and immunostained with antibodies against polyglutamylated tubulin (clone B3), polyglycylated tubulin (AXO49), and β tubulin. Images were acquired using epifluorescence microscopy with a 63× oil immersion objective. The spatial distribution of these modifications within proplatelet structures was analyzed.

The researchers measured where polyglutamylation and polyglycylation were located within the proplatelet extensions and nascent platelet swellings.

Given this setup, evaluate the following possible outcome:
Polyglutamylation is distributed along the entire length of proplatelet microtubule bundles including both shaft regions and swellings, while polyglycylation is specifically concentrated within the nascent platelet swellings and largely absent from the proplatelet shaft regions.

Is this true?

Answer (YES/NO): NO